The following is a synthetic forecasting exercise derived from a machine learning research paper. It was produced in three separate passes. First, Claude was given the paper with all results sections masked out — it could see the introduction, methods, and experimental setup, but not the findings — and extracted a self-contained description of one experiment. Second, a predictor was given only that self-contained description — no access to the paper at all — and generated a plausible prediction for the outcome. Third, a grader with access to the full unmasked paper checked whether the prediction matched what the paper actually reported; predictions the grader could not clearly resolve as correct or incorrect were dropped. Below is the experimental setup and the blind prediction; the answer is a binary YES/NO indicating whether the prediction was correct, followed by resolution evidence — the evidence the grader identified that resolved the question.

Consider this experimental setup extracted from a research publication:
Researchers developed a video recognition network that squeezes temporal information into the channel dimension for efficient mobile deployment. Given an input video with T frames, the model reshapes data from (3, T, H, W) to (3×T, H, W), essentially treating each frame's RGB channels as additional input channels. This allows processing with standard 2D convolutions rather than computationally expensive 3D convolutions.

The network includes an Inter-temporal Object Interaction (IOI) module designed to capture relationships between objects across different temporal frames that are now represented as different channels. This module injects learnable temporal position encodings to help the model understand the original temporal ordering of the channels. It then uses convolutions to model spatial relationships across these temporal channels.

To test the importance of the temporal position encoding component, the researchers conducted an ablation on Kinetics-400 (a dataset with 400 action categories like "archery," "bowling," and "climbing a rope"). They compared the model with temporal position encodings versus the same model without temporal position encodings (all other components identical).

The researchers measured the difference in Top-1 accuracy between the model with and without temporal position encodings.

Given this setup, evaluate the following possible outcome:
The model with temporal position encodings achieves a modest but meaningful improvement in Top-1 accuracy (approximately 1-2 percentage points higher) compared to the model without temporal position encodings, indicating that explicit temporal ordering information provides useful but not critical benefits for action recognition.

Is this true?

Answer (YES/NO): NO